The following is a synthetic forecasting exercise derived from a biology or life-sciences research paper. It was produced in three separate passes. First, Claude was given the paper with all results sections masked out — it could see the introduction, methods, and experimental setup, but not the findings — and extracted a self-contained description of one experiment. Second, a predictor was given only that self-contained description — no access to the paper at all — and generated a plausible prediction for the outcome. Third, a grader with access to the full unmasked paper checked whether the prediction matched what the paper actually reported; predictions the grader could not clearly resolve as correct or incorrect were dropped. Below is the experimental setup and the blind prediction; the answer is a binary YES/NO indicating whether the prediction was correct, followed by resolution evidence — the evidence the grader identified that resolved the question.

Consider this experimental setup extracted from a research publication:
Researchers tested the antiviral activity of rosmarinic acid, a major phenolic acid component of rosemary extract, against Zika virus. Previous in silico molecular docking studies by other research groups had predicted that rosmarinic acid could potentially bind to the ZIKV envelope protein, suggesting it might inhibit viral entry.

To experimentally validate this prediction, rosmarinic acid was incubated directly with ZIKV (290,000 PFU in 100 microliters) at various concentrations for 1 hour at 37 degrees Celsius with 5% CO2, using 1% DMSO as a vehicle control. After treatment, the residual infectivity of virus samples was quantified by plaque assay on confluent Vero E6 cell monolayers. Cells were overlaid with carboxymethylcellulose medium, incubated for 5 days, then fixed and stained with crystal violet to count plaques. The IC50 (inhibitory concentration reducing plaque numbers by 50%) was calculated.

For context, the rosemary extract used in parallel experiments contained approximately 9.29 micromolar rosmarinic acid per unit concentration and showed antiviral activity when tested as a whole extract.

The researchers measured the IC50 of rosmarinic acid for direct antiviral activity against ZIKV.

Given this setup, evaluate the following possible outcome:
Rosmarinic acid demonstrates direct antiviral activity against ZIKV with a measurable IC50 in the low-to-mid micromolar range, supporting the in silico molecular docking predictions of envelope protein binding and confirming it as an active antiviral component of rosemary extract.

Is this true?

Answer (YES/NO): NO